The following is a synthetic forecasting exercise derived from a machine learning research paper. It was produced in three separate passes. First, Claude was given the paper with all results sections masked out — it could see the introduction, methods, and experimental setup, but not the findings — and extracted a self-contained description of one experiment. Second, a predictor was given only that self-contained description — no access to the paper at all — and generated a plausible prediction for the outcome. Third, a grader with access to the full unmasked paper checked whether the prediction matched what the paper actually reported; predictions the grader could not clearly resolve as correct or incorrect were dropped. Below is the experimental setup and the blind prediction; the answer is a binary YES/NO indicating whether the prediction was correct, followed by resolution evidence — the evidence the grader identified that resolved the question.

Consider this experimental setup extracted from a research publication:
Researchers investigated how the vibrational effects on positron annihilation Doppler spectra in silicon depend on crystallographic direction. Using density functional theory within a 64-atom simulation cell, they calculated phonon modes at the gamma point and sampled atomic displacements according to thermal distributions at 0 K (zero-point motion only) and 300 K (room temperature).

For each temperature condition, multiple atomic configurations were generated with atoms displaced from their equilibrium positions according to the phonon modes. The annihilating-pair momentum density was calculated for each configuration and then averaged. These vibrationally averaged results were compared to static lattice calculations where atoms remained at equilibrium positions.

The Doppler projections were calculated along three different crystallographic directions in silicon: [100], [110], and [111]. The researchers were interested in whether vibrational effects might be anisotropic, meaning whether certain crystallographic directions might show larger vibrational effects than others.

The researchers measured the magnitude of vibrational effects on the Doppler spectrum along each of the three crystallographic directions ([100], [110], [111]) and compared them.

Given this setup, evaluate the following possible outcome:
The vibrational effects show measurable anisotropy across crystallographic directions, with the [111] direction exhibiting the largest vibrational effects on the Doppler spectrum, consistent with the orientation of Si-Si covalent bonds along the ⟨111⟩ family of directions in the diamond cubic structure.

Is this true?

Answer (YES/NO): NO